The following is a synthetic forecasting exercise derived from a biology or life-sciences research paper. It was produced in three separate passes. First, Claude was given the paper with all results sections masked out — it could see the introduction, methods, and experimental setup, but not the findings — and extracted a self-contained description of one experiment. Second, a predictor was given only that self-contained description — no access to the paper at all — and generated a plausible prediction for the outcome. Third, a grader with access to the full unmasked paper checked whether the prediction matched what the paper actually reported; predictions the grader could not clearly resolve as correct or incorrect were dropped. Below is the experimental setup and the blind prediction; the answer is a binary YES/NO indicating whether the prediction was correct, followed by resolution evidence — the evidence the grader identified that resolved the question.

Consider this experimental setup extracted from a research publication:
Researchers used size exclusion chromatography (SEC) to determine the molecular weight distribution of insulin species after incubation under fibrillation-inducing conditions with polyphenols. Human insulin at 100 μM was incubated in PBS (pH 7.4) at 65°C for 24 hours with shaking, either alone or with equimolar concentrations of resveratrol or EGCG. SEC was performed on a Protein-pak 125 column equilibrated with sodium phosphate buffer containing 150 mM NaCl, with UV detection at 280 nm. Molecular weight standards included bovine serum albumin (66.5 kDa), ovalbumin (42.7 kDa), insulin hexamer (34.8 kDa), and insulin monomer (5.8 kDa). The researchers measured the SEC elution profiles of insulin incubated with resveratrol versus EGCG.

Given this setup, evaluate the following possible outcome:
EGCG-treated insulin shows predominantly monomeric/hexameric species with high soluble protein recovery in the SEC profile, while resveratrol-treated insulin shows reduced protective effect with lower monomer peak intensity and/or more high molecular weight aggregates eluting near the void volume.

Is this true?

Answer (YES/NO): NO